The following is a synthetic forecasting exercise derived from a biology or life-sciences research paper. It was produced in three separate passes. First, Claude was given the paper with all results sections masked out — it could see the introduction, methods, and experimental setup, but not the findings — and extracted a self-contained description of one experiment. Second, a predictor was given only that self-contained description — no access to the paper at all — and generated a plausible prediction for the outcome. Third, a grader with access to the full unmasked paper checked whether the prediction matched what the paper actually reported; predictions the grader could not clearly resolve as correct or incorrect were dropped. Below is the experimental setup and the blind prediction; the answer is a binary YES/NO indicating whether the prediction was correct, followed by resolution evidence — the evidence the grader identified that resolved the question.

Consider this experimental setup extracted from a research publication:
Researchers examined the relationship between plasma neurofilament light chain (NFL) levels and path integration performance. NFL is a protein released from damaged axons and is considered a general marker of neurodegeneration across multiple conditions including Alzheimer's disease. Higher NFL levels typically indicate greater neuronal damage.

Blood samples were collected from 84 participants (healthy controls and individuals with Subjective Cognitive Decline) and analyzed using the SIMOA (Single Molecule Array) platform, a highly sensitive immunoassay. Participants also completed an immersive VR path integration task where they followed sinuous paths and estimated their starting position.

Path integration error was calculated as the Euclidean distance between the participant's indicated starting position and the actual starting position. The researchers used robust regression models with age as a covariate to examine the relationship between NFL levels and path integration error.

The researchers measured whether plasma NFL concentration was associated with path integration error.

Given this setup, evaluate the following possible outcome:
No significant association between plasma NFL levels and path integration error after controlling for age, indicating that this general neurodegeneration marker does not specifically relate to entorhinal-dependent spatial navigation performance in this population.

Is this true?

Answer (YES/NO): NO